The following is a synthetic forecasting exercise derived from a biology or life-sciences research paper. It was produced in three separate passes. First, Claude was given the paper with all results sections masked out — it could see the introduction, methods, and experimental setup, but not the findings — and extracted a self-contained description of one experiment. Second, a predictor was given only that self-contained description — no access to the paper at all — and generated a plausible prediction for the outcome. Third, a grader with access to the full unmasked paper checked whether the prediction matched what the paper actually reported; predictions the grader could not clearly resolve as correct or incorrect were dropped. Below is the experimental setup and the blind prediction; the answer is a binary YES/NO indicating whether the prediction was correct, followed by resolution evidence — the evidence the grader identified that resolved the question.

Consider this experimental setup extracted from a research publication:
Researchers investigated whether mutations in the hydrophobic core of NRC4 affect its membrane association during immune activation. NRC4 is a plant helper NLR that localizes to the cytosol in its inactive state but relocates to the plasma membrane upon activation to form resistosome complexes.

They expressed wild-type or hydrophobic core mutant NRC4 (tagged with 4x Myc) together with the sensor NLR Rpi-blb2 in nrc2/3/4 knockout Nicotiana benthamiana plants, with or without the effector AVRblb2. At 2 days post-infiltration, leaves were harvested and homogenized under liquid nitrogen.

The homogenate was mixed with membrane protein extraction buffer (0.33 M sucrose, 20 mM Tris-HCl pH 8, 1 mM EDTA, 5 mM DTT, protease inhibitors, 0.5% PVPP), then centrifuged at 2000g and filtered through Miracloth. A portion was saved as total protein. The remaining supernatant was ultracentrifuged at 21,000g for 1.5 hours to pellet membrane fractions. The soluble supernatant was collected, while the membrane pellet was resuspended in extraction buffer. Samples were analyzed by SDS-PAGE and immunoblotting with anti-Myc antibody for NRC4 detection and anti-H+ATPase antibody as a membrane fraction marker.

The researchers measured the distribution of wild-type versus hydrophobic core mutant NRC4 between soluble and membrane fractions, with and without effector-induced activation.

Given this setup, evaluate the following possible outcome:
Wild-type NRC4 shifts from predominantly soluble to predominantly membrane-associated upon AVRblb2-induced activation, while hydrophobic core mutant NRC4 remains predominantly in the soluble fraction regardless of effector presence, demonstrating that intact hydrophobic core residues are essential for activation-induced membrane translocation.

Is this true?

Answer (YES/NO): NO